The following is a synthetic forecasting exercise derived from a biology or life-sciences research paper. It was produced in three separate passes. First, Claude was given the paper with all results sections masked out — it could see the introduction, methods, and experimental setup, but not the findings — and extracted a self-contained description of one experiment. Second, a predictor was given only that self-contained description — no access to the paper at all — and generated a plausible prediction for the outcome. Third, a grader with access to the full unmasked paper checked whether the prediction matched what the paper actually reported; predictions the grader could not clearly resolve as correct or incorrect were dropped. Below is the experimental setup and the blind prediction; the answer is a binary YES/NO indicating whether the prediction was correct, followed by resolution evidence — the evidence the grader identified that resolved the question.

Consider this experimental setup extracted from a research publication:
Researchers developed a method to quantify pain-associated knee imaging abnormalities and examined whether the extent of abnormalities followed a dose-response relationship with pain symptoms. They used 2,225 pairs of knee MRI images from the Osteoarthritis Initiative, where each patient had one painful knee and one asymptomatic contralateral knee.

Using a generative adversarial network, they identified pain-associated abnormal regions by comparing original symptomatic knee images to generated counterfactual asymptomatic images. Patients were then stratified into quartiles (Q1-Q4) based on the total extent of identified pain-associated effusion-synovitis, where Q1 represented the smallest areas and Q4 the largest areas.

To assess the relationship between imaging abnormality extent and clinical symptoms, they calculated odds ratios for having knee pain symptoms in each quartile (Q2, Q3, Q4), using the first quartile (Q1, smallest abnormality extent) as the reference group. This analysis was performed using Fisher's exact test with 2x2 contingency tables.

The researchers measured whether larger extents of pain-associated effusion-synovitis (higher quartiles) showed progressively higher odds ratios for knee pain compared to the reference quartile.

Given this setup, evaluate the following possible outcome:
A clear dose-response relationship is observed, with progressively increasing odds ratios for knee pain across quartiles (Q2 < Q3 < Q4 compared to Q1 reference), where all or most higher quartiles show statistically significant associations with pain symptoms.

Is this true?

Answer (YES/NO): YES